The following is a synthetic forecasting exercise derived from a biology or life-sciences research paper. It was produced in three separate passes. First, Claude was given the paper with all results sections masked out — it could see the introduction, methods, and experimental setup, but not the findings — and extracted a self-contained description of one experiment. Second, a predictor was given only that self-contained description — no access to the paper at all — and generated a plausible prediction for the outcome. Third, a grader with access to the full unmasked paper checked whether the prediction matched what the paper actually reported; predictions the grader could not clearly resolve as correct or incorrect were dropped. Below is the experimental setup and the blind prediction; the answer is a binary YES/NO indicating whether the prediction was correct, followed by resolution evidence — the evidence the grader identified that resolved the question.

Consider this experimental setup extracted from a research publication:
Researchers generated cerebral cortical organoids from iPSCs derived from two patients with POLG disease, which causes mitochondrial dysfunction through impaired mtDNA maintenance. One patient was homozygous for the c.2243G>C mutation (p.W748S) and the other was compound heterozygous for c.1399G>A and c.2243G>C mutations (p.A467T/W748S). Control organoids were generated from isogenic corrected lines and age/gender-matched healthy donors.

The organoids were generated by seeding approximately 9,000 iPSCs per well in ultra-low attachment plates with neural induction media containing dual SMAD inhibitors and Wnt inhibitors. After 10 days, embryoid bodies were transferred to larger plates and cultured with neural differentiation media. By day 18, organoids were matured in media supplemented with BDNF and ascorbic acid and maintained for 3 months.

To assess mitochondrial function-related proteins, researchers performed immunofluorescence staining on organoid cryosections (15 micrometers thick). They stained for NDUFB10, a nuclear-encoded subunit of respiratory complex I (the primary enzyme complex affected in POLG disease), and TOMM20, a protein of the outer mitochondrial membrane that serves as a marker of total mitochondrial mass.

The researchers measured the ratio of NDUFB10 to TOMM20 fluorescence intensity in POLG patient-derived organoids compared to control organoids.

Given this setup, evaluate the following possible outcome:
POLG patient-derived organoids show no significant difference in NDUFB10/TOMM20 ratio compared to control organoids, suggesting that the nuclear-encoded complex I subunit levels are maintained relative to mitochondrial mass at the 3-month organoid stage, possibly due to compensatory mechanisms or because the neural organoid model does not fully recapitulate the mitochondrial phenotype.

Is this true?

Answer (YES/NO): NO